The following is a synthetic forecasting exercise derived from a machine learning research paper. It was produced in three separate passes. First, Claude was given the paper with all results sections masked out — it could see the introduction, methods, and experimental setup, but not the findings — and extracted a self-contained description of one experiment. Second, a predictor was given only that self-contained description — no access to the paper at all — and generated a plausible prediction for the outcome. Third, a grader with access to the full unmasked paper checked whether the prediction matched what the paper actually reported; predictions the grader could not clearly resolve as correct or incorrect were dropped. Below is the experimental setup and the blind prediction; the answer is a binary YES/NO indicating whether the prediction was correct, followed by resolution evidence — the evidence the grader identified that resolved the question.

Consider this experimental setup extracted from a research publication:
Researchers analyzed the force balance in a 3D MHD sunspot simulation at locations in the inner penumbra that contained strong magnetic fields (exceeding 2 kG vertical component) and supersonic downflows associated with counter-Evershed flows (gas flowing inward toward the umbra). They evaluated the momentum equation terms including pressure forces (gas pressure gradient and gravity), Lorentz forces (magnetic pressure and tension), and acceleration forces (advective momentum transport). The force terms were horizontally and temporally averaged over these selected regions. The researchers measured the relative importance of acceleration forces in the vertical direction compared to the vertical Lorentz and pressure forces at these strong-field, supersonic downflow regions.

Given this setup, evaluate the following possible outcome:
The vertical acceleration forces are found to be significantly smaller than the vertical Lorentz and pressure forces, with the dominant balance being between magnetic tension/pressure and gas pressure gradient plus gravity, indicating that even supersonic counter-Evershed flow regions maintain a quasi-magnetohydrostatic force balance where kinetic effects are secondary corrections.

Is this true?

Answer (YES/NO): YES